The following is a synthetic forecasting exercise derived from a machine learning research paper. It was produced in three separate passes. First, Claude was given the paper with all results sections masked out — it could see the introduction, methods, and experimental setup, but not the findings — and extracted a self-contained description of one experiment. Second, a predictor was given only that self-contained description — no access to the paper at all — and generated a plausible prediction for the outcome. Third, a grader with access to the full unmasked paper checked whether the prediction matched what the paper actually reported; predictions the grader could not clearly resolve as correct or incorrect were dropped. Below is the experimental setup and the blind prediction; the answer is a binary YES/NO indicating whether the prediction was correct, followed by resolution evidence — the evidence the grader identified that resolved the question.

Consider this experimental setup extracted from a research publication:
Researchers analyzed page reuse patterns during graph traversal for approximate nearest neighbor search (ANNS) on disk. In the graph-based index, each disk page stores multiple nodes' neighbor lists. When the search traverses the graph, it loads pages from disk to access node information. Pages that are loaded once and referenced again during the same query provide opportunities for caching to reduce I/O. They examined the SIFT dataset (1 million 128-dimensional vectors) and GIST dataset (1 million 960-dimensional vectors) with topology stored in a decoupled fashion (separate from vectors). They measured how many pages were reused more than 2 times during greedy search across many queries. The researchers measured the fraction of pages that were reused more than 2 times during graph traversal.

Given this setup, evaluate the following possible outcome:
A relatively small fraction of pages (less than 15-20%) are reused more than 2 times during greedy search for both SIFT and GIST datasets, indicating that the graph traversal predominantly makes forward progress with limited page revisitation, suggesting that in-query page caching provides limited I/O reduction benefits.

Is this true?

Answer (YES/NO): YES